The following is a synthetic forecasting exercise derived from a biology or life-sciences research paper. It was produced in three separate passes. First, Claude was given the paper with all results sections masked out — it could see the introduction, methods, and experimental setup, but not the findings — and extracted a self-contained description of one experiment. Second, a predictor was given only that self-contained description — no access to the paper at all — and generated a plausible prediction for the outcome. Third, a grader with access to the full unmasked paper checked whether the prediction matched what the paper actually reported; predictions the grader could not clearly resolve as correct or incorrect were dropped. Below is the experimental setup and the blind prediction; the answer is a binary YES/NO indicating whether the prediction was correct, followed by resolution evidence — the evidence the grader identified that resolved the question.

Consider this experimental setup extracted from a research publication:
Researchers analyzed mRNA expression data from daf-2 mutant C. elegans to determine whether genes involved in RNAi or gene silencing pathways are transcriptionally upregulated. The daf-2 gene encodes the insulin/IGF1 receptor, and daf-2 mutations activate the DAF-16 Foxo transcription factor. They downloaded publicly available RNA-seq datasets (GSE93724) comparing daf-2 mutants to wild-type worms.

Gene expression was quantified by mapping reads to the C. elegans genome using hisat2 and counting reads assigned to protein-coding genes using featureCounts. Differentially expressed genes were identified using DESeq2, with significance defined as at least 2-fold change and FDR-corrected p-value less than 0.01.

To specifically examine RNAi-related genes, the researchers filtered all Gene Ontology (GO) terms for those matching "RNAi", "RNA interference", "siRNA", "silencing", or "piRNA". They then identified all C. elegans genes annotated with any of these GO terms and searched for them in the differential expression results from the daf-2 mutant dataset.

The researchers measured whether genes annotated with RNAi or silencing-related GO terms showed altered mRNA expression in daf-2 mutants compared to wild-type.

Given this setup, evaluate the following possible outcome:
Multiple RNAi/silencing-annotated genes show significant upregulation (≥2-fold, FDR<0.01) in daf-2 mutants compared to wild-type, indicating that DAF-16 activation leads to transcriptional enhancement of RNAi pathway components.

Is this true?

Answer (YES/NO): NO